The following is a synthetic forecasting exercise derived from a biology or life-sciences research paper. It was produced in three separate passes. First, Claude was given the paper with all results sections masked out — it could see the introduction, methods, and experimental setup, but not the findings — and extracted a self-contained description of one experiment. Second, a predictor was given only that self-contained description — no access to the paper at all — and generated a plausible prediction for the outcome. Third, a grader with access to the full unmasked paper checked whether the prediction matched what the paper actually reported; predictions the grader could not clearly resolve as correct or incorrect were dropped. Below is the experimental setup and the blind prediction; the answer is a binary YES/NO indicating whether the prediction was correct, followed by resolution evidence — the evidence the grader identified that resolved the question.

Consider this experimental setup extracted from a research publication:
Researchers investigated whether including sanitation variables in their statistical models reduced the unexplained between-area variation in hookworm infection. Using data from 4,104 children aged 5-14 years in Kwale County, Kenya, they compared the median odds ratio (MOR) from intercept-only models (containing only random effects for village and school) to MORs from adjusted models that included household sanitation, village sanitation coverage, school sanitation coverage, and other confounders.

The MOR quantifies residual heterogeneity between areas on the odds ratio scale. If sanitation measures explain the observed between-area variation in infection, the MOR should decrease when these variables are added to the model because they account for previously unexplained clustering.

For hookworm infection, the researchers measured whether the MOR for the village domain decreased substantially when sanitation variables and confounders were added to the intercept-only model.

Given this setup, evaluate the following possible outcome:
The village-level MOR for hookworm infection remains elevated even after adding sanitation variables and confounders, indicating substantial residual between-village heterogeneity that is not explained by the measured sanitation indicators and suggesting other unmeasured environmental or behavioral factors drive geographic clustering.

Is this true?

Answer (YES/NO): YES